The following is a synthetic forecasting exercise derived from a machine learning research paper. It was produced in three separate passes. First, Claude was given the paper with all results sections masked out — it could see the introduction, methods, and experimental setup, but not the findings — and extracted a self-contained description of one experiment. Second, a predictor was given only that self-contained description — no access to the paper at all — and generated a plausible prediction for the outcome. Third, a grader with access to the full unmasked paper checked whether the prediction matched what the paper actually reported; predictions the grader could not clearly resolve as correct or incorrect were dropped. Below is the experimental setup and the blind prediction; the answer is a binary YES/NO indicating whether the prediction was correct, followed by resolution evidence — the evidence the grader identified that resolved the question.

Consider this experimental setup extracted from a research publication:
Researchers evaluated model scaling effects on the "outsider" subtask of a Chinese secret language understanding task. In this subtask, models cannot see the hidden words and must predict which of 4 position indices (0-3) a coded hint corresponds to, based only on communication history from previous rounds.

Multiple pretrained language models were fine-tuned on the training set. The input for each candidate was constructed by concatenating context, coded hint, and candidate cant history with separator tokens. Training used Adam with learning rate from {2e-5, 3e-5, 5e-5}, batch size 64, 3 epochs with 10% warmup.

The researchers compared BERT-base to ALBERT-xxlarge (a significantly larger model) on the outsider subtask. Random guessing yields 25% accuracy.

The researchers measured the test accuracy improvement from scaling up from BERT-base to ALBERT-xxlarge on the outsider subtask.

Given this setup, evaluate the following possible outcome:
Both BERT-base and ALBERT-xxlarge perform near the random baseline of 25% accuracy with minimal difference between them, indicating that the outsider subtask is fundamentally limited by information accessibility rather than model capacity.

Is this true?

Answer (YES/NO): NO